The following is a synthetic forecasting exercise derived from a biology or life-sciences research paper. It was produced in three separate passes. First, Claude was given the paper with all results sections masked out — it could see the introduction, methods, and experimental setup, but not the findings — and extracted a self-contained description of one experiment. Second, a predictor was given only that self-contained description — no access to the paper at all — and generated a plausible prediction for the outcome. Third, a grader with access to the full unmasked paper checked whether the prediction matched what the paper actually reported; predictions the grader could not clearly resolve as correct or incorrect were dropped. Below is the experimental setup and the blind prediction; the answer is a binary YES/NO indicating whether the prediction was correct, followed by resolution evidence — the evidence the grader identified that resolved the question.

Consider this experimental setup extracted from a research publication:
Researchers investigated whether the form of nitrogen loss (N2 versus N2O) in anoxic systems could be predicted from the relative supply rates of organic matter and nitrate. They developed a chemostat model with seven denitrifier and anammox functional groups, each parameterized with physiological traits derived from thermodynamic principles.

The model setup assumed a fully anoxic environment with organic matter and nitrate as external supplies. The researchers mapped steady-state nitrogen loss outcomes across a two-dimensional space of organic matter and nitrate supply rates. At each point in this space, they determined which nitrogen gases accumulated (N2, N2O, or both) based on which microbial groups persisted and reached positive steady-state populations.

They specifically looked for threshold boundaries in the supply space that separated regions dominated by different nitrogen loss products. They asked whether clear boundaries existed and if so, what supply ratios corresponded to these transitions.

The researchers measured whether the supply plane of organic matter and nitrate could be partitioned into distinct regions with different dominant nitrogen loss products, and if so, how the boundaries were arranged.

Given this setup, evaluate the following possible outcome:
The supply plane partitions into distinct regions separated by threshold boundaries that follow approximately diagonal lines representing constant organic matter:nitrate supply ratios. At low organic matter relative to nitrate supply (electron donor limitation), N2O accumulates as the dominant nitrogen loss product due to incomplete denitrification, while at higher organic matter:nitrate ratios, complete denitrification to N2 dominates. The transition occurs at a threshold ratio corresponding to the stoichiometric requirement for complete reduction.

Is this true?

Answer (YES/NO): NO